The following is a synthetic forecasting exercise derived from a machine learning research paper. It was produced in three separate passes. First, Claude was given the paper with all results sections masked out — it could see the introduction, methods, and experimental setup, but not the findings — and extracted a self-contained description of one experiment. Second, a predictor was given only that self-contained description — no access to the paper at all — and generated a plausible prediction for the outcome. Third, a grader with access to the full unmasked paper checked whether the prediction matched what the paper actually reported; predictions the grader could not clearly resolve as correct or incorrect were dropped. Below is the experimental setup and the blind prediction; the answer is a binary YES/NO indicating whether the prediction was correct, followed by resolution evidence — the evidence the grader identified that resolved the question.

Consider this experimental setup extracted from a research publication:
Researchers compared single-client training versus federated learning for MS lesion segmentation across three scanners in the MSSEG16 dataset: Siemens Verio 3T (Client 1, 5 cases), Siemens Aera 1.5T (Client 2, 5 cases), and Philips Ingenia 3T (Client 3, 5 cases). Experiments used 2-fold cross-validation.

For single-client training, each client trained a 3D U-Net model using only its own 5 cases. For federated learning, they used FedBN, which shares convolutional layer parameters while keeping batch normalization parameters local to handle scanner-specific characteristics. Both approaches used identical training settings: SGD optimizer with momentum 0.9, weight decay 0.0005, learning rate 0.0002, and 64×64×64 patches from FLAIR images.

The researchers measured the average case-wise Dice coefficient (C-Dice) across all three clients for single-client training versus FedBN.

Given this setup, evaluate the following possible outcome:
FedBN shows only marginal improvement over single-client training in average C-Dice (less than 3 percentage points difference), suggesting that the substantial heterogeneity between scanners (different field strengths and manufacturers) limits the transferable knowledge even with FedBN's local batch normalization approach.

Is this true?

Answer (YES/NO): YES